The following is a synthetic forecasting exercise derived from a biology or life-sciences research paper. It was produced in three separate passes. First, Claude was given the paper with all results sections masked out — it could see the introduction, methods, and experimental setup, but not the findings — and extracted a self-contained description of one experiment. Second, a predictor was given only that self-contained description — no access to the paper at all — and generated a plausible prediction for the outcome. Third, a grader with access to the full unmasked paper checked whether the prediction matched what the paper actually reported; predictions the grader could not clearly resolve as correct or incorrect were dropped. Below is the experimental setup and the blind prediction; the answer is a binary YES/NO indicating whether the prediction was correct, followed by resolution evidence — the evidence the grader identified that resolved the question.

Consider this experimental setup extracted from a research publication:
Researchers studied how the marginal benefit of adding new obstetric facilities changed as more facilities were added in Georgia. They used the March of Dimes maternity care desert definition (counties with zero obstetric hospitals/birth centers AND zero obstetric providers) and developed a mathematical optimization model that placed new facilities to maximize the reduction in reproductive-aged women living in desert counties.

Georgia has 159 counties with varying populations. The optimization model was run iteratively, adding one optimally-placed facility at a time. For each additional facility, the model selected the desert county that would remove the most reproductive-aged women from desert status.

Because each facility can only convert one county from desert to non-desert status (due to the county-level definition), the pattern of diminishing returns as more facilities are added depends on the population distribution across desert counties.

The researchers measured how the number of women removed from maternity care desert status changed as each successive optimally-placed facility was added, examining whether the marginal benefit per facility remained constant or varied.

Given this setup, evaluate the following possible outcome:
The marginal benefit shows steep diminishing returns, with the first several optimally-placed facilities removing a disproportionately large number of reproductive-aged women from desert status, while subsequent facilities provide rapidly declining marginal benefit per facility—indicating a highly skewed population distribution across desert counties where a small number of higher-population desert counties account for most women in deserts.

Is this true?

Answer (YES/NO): NO